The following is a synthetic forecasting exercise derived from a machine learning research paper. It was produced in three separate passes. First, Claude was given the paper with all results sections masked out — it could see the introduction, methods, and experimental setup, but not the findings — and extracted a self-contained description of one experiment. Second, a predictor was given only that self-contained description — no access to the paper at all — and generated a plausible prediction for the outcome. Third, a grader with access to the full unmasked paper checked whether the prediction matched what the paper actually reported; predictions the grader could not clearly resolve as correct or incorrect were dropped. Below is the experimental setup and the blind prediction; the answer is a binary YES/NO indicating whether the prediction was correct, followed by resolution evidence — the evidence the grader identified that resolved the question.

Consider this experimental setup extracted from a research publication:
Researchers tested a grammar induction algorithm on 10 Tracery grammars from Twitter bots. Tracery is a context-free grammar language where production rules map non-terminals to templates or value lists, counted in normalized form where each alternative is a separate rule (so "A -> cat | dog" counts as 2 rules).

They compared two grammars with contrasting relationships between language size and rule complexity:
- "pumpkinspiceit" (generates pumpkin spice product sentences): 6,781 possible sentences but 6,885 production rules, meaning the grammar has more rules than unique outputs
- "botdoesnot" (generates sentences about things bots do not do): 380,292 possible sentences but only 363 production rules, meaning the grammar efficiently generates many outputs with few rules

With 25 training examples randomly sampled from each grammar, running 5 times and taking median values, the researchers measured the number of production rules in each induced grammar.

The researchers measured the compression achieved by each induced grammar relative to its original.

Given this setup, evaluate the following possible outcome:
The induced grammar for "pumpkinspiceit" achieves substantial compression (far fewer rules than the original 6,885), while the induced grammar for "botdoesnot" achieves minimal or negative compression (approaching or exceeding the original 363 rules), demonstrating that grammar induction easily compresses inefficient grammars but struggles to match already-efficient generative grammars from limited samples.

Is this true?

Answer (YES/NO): NO